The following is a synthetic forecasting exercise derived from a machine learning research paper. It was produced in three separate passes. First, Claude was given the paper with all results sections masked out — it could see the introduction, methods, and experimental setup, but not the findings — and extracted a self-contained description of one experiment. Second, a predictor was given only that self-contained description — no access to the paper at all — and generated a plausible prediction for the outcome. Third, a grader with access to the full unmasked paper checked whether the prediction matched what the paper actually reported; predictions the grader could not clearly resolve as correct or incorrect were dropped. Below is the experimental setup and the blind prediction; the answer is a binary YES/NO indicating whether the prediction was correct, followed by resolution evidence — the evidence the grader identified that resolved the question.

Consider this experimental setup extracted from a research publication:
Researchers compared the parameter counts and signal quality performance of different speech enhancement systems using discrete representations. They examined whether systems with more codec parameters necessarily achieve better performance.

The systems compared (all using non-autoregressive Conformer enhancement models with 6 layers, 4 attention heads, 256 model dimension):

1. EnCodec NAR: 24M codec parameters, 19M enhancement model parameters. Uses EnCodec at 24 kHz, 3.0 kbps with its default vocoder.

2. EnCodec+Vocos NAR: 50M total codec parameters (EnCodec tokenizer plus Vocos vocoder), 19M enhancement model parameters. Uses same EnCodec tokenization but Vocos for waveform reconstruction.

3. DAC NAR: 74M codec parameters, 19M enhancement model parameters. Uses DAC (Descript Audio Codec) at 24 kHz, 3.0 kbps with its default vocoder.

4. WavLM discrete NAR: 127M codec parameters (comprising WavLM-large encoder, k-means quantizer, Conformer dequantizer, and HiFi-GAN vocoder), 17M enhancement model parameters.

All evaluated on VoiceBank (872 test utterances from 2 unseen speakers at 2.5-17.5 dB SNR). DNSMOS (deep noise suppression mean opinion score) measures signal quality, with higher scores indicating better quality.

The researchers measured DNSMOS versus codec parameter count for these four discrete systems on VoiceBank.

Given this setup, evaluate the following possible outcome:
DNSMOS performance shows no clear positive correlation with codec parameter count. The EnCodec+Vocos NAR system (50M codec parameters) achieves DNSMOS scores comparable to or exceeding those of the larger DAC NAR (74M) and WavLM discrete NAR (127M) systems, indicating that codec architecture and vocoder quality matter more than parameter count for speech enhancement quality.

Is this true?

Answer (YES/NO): YES